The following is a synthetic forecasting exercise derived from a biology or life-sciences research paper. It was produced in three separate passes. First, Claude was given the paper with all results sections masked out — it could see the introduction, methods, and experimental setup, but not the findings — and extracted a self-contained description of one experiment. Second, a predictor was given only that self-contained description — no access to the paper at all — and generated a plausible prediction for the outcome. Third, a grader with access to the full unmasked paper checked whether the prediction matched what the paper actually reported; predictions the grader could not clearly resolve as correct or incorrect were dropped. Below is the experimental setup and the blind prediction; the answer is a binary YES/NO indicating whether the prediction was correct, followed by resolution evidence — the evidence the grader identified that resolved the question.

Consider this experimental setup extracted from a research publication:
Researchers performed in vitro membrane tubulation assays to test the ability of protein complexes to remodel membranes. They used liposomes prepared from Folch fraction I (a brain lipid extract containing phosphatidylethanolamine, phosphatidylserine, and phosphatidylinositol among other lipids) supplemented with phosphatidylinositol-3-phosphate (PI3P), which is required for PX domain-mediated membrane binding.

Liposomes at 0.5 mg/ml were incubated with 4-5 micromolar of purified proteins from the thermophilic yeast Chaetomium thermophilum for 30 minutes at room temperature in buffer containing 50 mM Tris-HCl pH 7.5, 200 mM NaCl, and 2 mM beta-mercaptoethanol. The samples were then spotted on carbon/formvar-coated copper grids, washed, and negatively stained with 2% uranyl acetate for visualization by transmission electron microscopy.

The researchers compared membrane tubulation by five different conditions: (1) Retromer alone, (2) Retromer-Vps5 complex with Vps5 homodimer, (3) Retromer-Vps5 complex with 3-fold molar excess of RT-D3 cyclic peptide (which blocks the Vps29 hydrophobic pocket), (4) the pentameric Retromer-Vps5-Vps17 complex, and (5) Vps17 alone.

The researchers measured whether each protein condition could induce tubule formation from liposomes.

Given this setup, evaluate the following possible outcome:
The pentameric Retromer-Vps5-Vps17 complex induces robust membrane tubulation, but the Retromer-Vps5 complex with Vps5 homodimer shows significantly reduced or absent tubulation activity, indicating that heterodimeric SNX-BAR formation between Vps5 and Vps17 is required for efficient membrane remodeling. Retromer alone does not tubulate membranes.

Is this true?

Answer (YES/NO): NO